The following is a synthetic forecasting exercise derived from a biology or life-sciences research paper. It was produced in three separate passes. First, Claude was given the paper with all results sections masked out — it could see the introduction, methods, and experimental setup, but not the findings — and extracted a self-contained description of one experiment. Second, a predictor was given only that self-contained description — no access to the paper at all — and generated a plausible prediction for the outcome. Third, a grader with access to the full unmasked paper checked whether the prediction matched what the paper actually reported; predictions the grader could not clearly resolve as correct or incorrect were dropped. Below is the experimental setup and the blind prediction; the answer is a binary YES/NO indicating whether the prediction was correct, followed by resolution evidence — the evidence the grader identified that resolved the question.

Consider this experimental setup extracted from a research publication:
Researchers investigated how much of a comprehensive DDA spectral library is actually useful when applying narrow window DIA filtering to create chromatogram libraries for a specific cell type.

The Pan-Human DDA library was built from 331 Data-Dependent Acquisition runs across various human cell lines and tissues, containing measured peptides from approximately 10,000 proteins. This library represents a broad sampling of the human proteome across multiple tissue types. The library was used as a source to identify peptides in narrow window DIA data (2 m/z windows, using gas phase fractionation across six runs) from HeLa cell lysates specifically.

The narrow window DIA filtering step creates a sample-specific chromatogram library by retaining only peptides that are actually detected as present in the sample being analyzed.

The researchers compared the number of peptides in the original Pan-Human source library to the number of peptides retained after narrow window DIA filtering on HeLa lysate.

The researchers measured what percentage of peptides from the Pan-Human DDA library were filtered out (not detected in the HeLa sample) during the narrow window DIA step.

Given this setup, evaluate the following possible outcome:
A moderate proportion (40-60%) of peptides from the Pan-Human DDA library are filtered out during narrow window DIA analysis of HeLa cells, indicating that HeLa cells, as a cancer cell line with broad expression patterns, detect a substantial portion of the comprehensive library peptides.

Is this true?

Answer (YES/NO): YES